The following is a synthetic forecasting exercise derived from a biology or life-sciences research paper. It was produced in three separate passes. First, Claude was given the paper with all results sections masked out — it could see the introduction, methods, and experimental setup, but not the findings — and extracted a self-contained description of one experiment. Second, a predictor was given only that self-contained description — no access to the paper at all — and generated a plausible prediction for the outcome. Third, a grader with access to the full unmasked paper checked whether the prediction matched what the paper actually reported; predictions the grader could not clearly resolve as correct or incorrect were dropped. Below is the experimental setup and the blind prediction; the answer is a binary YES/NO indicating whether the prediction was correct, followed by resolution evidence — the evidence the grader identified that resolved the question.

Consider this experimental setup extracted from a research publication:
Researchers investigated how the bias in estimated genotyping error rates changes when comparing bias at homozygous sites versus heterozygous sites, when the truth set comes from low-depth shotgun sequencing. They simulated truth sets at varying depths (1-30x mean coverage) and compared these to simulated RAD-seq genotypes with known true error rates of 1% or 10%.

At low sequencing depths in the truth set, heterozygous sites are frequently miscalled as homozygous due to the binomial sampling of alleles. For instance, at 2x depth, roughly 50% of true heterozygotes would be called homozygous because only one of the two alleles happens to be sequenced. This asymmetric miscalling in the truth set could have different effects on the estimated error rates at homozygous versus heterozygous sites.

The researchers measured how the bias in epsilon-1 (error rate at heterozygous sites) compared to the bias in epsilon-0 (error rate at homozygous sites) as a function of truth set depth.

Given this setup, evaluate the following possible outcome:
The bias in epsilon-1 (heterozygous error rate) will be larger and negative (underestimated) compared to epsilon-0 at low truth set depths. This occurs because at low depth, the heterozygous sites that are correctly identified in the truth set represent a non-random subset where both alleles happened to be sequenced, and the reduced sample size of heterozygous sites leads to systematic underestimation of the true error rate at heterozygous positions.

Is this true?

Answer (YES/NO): NO